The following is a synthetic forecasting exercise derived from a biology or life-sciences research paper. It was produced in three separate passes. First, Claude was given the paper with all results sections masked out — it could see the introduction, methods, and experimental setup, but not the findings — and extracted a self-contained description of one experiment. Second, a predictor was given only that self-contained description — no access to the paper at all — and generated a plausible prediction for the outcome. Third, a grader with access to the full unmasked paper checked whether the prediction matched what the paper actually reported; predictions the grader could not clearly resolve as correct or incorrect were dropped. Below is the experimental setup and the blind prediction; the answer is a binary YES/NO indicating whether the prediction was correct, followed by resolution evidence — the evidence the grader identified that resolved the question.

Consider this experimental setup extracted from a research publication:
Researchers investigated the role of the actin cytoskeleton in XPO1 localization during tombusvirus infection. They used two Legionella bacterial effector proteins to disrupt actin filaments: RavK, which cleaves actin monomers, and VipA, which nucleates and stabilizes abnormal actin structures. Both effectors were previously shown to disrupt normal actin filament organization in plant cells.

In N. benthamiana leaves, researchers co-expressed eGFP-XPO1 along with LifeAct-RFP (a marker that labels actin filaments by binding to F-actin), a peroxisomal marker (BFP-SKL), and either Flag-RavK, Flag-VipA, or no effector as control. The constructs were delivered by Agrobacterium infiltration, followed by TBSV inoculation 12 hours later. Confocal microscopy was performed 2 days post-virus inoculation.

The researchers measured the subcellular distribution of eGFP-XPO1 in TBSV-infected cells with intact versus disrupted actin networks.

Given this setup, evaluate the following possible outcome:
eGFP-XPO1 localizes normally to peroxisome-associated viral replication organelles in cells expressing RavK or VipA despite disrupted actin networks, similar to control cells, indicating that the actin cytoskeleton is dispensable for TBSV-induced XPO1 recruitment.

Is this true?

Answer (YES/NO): NO